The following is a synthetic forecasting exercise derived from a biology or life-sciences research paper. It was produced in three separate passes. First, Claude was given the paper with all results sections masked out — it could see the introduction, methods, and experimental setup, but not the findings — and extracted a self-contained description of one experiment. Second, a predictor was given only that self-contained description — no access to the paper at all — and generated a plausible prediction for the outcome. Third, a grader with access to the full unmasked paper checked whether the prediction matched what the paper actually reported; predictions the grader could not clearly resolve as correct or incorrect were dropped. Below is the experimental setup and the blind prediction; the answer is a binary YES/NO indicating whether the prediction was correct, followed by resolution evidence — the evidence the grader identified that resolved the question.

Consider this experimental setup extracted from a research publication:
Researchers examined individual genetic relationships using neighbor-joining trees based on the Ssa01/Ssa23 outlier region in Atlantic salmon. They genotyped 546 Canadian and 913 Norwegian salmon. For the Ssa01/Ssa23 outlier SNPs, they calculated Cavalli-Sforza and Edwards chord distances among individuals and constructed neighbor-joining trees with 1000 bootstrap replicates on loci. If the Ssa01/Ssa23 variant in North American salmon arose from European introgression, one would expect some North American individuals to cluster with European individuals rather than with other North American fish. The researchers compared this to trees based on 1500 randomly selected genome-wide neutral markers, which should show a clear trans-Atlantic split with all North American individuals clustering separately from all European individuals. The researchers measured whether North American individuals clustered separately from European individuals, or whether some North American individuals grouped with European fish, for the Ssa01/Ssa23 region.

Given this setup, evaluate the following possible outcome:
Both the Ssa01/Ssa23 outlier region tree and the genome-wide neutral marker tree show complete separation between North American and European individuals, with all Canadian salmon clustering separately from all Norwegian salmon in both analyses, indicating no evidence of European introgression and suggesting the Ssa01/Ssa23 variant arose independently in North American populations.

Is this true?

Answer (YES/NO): NO